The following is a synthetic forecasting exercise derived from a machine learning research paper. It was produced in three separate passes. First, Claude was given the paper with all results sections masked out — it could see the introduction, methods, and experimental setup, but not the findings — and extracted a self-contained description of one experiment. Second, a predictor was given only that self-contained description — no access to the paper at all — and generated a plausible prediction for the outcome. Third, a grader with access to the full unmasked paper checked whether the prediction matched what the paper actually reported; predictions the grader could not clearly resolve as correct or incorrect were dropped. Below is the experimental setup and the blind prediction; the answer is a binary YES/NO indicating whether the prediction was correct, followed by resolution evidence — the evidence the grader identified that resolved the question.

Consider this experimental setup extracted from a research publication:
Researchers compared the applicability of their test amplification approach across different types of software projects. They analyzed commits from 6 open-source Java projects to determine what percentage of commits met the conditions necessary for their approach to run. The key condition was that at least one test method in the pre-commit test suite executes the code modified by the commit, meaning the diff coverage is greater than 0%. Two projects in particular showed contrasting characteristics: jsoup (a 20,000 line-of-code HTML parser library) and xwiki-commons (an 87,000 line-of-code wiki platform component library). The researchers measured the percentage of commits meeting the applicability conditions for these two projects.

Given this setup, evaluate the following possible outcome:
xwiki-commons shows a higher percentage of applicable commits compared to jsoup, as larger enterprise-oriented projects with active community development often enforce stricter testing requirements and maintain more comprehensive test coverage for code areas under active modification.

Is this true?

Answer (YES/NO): NO